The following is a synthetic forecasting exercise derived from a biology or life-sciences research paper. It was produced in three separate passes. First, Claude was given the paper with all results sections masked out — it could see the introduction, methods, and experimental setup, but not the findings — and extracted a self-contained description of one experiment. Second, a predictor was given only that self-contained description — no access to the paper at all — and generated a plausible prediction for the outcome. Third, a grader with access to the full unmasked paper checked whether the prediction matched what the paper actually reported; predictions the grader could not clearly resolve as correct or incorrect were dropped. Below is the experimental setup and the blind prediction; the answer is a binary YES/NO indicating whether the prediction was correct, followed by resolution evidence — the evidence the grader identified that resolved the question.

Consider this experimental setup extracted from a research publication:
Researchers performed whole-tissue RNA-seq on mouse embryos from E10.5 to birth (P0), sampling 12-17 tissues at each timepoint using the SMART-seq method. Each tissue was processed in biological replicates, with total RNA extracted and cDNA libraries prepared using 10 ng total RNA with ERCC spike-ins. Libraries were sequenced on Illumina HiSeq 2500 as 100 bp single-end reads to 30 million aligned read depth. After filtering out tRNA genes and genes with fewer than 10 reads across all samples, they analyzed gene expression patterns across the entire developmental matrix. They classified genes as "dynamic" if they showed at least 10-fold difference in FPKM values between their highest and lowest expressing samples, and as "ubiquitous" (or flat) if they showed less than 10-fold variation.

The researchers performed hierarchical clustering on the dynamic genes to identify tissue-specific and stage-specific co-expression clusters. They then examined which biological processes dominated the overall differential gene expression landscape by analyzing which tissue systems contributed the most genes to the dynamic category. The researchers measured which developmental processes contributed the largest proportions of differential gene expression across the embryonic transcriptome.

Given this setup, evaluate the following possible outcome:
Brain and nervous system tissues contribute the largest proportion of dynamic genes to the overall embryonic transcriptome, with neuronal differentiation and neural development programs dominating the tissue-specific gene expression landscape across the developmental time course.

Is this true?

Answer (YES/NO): NO